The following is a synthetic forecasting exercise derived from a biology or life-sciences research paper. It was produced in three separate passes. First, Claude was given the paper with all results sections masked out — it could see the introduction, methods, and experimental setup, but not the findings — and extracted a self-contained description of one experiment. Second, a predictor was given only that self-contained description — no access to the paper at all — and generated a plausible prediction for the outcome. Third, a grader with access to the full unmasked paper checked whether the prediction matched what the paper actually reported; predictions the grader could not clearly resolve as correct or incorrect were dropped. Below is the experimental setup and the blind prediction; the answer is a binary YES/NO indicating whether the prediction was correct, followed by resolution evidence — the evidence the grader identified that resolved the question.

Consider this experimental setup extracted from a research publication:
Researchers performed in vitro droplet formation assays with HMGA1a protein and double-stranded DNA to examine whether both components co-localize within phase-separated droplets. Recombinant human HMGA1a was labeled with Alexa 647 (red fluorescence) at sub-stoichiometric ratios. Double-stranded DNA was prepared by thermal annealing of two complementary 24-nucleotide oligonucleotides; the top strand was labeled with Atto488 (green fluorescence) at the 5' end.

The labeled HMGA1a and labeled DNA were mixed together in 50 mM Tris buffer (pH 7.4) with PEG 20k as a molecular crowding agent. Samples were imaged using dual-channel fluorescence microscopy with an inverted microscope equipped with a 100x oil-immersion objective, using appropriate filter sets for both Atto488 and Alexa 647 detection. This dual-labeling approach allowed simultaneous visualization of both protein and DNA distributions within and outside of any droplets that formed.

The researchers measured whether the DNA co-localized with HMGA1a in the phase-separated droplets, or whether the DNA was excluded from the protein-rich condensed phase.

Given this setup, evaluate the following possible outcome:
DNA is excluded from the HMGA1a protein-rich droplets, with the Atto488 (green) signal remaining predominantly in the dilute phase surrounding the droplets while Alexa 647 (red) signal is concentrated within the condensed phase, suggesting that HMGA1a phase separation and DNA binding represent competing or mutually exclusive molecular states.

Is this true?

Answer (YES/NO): NO